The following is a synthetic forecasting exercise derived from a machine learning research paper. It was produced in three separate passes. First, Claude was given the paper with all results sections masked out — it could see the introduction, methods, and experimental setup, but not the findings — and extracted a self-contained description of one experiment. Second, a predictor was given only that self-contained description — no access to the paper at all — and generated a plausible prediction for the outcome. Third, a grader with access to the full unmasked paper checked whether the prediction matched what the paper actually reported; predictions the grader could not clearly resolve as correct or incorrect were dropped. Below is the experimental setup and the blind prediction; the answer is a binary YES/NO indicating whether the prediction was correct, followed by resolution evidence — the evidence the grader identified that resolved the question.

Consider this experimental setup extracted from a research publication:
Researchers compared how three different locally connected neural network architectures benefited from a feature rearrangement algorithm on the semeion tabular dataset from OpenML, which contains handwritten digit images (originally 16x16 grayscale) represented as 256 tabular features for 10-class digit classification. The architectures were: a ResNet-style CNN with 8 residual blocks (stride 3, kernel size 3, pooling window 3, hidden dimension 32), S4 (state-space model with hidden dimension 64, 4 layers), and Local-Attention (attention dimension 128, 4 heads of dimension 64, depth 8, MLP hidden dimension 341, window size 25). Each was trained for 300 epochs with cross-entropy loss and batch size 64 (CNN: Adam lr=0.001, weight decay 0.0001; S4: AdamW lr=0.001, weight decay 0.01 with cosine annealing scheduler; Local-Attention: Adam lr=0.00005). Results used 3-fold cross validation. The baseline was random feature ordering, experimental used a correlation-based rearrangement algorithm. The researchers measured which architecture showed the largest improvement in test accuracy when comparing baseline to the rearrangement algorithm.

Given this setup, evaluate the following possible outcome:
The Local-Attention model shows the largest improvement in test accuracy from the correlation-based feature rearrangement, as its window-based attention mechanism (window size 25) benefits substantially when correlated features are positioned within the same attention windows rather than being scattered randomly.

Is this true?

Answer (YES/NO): YES